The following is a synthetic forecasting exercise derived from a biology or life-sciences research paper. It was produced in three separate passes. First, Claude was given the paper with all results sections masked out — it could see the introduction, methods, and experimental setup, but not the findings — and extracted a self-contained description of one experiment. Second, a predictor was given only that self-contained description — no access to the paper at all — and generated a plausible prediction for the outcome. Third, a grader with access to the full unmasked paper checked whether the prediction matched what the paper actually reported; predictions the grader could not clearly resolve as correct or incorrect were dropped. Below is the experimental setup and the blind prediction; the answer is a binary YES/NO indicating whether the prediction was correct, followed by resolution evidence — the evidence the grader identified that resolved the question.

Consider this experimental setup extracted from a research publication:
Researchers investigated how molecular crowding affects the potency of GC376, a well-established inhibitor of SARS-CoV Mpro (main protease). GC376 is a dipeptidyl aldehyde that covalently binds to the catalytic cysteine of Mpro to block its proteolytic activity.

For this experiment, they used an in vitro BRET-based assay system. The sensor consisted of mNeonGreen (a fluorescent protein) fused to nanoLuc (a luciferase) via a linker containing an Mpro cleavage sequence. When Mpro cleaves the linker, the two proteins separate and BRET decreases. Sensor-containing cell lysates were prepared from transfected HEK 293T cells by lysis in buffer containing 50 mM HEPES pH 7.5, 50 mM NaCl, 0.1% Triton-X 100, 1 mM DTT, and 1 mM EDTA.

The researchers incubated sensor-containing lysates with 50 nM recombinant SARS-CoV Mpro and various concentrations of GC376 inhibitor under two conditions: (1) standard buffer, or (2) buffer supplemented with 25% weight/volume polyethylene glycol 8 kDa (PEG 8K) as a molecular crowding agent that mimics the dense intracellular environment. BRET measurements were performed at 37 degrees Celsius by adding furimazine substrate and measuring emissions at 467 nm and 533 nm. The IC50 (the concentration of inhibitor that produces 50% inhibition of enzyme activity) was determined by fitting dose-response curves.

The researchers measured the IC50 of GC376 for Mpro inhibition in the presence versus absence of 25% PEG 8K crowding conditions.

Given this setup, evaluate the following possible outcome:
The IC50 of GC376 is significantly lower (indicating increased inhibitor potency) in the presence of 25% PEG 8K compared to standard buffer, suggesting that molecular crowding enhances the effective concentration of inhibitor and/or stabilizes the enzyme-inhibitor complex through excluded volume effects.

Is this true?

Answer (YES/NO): NO